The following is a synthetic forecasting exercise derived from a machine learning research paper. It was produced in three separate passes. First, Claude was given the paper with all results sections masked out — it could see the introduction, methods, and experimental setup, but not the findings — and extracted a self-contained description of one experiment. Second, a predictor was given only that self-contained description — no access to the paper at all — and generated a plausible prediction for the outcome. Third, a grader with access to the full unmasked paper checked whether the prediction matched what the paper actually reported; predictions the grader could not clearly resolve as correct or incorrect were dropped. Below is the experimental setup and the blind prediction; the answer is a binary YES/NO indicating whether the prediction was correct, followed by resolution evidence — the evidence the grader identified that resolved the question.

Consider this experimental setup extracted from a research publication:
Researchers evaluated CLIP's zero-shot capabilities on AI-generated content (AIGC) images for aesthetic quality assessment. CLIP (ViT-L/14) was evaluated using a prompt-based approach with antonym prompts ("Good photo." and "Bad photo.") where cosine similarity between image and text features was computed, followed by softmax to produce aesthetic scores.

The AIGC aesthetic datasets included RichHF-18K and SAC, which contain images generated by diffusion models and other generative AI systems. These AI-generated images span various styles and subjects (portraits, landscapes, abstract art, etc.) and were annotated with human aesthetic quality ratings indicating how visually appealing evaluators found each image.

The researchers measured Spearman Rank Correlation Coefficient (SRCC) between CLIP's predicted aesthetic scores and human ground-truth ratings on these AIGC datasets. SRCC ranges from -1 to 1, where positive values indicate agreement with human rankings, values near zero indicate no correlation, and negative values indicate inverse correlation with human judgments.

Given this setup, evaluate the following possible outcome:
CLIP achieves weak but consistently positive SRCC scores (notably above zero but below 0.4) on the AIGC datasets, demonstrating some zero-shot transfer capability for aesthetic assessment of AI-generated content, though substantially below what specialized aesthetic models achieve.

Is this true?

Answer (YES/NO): NO